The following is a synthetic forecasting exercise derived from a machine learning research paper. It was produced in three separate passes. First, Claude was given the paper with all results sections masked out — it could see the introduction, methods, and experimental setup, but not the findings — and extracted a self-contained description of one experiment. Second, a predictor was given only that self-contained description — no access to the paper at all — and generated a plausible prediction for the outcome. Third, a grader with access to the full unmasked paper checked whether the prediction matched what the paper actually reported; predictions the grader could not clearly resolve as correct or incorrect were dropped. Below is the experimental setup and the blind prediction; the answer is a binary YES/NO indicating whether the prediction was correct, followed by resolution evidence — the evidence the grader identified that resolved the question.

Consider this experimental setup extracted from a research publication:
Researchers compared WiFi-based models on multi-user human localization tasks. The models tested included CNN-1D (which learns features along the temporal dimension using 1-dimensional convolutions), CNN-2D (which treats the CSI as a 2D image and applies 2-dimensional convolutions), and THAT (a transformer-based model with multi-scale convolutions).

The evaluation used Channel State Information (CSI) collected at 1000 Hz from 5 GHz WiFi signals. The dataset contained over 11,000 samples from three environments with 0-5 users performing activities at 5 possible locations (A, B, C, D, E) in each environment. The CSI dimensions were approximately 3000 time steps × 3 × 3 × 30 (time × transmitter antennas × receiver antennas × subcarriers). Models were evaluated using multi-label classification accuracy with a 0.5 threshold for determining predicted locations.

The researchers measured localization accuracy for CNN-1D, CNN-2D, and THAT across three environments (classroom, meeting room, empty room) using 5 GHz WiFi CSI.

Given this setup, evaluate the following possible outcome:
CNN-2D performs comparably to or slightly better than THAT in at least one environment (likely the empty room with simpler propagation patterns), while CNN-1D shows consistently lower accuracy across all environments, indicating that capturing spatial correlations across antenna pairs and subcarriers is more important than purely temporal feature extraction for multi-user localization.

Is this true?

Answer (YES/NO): NO